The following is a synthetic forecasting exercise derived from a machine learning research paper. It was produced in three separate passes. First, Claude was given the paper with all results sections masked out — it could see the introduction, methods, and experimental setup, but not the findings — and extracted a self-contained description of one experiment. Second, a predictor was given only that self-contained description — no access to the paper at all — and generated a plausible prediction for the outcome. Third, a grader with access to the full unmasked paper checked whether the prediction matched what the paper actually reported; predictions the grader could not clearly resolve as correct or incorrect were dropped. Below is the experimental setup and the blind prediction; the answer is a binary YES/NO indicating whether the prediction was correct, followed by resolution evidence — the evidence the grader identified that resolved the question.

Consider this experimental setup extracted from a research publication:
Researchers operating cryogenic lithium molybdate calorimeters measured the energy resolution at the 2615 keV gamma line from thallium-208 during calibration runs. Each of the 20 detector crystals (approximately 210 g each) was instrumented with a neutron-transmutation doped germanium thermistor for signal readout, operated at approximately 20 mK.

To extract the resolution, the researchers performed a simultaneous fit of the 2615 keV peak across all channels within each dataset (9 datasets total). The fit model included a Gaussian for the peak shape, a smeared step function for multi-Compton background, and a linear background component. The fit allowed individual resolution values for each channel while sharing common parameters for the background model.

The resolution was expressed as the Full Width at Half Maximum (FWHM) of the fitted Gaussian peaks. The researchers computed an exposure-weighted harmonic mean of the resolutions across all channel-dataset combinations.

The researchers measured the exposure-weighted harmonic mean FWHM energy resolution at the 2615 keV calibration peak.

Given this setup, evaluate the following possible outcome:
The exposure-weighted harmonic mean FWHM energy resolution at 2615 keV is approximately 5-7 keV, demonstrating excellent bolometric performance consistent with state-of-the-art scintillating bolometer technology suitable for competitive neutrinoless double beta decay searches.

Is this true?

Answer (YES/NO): YES